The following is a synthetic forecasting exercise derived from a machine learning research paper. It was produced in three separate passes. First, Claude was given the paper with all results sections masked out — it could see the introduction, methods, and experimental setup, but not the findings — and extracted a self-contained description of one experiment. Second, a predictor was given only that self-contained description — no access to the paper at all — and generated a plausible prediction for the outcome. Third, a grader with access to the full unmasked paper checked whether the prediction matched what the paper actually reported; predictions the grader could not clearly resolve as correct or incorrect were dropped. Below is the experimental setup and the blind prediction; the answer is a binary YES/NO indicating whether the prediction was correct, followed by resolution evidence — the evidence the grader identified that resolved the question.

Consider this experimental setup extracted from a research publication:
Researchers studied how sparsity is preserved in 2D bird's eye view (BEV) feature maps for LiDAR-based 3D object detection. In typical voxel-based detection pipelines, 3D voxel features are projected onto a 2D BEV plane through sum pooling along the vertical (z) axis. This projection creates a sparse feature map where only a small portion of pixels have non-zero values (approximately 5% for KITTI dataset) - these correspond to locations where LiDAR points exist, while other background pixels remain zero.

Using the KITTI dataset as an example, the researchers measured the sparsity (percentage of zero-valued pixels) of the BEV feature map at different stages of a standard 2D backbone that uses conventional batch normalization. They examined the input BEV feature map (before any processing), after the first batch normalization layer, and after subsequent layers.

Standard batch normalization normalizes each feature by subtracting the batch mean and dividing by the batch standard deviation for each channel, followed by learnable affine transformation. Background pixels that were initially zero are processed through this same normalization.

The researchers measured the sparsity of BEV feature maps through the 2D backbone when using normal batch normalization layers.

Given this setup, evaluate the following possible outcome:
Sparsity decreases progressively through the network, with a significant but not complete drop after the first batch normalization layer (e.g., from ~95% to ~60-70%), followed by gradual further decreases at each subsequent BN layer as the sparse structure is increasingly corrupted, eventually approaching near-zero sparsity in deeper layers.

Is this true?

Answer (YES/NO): NO